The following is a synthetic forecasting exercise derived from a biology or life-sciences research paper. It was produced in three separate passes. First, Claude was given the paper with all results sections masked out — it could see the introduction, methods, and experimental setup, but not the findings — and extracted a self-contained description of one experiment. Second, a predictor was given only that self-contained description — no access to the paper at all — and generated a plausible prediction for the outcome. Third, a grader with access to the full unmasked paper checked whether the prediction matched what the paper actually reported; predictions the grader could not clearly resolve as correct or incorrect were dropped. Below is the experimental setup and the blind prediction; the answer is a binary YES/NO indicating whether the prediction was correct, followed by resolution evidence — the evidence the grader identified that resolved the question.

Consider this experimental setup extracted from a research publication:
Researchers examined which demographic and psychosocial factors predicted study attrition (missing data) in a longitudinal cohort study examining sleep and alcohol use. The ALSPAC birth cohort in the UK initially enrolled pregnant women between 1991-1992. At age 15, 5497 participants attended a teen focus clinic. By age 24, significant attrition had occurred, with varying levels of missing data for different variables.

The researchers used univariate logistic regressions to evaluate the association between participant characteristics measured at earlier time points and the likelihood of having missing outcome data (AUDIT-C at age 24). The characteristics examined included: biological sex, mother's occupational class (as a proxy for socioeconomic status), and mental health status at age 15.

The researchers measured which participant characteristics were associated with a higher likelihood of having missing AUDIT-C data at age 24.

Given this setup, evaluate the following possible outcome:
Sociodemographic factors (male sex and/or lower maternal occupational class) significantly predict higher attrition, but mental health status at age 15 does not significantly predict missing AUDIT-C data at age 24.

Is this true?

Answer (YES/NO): NO